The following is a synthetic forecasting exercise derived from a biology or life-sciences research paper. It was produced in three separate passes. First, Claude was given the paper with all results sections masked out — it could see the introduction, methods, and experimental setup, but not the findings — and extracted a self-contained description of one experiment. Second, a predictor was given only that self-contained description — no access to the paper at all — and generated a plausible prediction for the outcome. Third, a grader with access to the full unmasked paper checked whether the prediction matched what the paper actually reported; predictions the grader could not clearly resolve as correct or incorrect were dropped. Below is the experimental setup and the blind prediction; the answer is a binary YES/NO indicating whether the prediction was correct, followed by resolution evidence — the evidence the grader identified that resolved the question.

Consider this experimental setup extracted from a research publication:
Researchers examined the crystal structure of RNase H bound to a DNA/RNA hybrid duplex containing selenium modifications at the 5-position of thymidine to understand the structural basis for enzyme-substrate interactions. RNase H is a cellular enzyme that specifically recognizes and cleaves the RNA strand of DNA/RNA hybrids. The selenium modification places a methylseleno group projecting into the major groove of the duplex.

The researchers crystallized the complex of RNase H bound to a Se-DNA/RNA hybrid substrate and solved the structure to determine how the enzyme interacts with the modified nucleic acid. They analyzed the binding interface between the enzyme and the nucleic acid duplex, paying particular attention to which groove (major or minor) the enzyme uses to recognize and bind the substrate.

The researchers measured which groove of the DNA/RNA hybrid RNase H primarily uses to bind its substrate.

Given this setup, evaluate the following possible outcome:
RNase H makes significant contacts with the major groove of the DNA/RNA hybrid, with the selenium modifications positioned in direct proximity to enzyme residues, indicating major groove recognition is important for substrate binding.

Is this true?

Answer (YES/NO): NO